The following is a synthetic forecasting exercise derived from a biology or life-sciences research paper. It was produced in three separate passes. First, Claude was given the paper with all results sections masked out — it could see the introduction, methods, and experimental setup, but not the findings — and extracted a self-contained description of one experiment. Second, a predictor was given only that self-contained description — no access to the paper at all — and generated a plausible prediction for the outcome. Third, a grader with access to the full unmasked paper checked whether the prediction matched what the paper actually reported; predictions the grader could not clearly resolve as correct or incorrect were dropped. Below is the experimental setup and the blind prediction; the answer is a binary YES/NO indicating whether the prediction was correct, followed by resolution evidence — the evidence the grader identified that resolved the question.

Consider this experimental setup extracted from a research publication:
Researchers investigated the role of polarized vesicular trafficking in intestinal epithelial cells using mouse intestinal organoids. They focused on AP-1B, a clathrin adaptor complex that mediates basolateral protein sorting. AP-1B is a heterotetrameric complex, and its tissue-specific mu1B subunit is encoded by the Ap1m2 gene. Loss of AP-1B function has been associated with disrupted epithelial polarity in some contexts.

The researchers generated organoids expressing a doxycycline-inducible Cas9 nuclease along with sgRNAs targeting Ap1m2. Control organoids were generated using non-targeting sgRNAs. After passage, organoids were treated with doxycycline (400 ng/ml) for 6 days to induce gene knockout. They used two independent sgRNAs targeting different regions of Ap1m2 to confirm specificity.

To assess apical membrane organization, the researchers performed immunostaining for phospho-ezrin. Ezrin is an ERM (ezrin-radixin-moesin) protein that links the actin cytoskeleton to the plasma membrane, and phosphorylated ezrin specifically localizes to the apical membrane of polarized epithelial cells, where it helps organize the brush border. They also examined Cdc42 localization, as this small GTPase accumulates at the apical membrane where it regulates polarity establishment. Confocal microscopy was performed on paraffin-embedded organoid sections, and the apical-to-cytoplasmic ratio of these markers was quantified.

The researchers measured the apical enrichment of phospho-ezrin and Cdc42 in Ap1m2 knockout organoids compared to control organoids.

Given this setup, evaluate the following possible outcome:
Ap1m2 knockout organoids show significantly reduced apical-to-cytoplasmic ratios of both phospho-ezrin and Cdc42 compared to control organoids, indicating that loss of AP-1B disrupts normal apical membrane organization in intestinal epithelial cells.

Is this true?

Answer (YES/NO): YES